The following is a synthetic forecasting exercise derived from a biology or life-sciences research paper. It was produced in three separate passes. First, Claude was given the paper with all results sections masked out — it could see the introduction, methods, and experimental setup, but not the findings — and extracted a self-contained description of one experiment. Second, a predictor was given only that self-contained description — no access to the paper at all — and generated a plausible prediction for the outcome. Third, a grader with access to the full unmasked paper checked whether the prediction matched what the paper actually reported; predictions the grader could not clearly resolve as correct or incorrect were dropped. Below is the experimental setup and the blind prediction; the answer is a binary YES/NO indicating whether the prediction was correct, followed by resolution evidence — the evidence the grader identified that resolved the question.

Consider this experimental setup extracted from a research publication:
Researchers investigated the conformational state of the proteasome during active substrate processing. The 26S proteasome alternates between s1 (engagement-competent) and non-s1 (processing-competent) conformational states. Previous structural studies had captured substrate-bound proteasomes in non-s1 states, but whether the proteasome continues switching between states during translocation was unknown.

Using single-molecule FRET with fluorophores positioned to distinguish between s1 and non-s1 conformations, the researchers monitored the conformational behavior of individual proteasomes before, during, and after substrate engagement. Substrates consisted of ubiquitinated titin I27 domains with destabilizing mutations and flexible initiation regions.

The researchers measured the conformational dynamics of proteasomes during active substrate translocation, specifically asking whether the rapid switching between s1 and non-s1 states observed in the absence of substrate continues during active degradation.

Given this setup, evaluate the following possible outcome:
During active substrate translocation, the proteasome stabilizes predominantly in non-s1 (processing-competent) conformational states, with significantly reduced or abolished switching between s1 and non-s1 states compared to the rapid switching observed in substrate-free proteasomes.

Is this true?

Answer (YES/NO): YES